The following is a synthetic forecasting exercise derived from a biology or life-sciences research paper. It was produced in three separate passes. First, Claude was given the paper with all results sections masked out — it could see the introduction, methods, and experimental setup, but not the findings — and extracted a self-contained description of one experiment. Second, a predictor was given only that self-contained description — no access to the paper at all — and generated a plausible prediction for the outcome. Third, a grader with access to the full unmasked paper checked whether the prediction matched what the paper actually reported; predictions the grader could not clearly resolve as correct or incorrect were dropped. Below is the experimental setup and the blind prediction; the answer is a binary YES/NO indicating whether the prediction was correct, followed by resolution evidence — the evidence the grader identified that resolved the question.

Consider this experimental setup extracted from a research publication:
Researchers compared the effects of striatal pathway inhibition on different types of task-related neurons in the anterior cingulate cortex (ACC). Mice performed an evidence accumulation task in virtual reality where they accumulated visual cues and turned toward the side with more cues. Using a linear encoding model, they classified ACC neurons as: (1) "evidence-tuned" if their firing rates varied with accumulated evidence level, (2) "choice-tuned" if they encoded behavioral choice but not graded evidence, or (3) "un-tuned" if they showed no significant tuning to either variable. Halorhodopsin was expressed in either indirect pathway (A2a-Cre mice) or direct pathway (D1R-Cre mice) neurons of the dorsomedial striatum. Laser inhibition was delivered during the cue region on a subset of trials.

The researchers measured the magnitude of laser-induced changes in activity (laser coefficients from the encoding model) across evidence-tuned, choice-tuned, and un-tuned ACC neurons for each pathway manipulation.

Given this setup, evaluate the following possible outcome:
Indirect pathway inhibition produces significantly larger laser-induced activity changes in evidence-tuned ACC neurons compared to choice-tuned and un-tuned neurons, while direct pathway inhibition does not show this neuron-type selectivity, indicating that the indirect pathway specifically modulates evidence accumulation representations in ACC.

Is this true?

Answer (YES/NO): NO